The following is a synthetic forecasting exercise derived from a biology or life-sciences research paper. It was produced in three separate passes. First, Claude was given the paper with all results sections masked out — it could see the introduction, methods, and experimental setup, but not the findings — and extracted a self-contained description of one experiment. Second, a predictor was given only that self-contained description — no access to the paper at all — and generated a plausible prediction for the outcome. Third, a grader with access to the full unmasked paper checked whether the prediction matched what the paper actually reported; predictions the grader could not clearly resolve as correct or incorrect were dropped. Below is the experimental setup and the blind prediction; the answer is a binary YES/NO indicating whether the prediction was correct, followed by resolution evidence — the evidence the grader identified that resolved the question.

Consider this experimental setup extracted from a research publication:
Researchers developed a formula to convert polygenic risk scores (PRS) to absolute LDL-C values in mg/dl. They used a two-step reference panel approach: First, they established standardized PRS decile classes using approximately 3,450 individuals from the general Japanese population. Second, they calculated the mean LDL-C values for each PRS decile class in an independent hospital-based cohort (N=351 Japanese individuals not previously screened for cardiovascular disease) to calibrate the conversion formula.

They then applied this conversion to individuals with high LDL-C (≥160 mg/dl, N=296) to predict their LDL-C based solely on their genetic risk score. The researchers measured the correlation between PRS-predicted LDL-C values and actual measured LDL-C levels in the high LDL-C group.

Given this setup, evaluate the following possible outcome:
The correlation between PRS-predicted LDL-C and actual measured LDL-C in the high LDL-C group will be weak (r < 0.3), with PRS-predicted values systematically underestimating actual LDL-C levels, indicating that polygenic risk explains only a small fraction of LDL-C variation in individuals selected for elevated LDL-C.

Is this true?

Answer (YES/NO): YES